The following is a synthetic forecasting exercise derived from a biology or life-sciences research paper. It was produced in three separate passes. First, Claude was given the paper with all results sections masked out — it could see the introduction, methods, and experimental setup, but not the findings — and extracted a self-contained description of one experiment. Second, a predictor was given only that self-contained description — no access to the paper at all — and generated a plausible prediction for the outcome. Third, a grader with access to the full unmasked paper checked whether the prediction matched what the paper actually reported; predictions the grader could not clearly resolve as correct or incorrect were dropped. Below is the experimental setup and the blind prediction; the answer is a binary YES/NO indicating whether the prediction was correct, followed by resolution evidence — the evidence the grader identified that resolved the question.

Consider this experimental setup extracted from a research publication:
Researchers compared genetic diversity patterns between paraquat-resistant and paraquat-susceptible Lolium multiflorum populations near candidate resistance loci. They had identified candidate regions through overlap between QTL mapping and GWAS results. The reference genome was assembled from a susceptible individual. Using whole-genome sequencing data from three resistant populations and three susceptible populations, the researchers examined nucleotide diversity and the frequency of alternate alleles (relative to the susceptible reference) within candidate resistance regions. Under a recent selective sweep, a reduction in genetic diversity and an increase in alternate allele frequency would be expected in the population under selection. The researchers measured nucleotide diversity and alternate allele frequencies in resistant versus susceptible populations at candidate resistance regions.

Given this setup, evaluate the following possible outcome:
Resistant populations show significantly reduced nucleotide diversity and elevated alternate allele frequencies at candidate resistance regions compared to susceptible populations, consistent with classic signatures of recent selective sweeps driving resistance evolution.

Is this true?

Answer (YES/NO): YES